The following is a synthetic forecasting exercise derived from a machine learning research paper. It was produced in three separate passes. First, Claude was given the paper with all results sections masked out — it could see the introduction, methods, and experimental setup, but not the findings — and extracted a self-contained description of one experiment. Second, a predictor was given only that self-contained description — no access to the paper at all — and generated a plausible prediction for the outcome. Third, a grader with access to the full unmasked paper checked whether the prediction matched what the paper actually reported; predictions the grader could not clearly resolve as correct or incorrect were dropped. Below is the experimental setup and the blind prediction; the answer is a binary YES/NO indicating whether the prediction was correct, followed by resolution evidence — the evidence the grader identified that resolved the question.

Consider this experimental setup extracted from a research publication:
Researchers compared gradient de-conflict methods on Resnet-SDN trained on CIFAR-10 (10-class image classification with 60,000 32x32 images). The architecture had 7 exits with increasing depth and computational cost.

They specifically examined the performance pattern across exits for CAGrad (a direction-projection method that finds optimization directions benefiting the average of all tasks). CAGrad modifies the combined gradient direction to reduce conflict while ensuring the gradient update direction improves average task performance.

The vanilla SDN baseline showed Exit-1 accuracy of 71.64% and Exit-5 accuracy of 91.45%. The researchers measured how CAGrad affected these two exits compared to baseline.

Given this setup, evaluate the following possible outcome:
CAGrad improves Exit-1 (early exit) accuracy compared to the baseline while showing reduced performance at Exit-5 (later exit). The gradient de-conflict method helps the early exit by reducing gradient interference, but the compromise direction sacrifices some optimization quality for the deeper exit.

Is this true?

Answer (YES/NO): YES